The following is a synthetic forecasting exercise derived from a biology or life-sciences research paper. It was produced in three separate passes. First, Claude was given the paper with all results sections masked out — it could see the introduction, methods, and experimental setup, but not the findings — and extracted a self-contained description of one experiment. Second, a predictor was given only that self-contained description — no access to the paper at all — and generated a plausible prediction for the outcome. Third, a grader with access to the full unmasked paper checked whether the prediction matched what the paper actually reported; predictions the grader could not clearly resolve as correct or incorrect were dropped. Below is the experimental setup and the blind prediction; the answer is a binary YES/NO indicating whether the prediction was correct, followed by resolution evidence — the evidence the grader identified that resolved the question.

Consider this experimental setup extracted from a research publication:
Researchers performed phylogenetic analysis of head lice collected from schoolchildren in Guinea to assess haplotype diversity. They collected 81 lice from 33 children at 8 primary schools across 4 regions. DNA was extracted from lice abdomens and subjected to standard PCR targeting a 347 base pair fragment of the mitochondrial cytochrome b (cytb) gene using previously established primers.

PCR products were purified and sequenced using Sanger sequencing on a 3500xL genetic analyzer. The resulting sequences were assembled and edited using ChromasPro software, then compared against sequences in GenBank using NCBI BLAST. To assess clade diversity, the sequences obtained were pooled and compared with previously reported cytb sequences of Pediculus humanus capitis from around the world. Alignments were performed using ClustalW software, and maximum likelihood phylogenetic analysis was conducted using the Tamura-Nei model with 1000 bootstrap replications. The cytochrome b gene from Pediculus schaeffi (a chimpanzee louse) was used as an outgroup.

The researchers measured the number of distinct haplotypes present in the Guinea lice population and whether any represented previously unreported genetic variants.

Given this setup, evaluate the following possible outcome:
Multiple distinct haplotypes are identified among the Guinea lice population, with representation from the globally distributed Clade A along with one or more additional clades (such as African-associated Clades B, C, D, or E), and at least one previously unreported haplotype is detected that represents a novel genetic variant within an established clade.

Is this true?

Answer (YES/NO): YES